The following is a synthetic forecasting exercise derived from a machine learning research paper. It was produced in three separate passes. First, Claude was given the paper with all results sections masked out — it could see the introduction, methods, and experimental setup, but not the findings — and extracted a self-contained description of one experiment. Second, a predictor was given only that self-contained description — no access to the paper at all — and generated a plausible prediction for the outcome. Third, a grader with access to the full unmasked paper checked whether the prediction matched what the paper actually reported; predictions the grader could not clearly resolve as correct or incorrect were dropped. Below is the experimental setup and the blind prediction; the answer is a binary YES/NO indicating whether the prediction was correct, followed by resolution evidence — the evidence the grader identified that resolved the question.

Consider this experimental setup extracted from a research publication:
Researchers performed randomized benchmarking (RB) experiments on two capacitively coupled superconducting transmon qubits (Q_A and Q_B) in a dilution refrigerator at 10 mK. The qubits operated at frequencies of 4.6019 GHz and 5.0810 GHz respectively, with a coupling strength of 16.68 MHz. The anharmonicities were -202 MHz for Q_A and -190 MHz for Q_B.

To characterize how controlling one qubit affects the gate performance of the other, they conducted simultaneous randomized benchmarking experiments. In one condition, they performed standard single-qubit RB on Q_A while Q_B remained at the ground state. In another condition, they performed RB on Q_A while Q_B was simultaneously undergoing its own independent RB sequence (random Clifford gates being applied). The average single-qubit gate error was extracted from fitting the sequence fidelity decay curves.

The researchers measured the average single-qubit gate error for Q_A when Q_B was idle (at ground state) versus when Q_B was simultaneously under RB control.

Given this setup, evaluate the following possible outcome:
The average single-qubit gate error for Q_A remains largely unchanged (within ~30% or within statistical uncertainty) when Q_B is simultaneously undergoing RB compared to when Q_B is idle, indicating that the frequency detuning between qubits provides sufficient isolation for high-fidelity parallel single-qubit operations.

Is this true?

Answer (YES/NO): NO